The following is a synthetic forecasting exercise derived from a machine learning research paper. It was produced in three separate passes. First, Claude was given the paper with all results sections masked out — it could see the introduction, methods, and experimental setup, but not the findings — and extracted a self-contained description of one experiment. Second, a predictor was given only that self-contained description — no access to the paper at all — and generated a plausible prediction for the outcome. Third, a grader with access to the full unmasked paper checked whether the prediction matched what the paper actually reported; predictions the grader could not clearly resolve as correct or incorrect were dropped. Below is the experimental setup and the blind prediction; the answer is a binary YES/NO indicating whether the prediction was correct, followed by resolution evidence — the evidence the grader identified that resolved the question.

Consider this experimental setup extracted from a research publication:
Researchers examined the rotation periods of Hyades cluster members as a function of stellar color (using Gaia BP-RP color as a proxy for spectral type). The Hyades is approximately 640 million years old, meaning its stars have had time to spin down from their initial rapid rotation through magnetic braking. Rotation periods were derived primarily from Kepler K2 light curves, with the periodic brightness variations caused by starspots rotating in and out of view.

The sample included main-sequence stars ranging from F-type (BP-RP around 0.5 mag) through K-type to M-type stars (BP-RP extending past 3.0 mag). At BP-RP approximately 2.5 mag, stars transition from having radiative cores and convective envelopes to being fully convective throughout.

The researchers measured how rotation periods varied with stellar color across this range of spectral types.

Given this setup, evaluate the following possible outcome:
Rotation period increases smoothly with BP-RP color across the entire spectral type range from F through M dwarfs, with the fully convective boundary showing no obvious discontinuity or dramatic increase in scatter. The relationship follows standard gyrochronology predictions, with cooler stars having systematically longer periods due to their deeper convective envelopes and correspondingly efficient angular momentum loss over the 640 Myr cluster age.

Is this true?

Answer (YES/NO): NO